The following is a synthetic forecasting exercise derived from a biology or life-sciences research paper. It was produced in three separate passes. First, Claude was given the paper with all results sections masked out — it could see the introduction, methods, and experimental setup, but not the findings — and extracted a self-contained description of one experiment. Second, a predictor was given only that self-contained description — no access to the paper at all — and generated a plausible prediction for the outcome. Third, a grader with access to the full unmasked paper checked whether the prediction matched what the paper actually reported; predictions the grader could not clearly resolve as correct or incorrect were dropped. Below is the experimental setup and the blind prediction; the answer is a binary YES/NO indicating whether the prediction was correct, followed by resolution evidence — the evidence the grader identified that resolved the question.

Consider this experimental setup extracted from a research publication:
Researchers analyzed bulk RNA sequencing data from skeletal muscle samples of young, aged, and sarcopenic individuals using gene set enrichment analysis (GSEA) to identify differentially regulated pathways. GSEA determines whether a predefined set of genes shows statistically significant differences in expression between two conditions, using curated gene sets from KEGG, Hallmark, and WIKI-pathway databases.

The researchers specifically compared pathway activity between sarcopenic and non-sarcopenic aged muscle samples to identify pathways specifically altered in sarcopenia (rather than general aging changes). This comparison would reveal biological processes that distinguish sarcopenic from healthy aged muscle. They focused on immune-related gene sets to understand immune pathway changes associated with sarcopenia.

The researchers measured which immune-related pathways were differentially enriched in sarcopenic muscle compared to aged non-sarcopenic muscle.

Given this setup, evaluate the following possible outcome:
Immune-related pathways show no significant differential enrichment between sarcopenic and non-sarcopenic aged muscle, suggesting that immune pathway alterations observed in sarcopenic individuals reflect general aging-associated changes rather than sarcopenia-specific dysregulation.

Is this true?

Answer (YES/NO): NO